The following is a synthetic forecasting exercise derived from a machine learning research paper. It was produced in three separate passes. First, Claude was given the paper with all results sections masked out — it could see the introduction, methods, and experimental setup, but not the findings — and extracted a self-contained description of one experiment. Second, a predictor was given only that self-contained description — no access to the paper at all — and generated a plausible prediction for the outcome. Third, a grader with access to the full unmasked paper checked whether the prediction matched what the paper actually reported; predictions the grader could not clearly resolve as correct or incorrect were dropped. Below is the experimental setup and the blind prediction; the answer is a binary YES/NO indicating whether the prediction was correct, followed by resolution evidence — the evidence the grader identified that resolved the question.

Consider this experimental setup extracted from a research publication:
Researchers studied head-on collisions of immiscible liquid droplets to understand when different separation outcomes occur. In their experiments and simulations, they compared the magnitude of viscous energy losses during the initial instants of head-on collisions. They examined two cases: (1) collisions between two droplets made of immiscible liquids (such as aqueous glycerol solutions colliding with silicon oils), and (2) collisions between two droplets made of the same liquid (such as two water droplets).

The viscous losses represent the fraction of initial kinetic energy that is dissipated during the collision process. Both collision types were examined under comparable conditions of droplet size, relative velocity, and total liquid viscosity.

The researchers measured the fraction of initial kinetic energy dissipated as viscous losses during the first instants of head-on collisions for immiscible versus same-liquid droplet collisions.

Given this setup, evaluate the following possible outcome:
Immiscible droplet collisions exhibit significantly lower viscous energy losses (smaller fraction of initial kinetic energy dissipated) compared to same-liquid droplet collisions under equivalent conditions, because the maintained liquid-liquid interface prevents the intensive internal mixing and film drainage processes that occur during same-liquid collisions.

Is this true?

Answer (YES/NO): NO